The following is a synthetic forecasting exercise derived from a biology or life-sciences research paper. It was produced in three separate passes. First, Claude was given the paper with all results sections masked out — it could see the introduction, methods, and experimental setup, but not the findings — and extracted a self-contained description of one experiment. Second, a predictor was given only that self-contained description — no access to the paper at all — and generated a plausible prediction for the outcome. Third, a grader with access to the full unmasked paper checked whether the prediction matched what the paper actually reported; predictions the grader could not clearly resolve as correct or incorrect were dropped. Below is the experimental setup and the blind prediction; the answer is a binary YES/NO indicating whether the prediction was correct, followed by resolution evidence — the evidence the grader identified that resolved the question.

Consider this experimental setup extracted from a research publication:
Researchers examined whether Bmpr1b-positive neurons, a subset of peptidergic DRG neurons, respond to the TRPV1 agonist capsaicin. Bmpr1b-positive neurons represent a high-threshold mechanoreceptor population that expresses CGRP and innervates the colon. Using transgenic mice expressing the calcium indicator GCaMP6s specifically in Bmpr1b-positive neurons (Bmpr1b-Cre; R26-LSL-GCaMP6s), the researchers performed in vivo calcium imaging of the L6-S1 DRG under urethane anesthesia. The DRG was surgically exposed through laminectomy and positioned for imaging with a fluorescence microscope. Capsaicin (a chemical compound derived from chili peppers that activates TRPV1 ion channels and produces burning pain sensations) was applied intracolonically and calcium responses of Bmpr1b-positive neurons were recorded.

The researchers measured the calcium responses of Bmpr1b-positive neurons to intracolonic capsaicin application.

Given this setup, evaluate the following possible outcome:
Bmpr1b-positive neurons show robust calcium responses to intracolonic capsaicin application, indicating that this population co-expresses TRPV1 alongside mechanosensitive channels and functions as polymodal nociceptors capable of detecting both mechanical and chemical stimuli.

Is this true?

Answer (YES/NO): NO